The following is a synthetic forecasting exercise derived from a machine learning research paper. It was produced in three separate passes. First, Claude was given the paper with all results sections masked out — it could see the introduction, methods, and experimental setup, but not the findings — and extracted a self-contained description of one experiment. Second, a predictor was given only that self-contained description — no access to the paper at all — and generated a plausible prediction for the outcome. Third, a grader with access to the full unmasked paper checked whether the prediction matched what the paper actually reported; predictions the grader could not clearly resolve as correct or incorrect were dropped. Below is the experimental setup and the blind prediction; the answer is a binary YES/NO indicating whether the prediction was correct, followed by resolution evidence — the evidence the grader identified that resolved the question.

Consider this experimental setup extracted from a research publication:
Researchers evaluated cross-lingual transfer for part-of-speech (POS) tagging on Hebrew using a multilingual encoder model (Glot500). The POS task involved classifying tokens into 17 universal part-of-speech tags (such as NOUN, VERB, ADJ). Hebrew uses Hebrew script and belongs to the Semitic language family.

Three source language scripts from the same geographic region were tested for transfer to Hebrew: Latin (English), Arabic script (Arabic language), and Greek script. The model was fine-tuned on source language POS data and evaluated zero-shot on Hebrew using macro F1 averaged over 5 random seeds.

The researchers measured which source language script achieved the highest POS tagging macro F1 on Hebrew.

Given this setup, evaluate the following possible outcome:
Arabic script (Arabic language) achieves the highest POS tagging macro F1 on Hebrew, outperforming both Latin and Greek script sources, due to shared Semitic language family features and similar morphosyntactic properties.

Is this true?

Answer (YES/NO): YES